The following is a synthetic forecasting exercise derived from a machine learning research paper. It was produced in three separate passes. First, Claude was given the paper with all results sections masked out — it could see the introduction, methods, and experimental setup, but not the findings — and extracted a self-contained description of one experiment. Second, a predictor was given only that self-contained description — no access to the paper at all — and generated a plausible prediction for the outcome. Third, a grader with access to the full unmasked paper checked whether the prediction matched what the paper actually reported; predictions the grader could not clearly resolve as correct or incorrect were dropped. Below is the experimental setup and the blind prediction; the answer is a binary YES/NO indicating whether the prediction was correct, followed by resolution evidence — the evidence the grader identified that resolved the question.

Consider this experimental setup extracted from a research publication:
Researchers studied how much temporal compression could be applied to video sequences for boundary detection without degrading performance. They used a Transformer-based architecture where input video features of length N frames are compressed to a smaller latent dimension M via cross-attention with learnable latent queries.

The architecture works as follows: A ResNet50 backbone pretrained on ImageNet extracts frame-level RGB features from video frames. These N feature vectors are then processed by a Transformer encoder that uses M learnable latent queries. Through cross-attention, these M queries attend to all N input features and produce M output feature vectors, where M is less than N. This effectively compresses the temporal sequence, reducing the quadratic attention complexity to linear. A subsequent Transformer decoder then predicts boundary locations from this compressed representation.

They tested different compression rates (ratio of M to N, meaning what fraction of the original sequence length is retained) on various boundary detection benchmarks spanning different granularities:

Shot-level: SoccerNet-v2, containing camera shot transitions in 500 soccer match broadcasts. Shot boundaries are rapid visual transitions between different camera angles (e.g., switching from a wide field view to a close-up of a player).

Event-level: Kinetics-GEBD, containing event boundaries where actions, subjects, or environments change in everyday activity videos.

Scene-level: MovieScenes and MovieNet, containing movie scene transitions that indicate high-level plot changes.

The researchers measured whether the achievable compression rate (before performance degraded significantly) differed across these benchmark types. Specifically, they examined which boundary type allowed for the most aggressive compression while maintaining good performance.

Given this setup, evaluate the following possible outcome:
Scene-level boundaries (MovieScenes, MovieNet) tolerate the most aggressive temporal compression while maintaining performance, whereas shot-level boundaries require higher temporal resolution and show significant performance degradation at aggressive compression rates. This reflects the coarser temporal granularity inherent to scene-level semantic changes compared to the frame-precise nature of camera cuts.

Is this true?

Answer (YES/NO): NO